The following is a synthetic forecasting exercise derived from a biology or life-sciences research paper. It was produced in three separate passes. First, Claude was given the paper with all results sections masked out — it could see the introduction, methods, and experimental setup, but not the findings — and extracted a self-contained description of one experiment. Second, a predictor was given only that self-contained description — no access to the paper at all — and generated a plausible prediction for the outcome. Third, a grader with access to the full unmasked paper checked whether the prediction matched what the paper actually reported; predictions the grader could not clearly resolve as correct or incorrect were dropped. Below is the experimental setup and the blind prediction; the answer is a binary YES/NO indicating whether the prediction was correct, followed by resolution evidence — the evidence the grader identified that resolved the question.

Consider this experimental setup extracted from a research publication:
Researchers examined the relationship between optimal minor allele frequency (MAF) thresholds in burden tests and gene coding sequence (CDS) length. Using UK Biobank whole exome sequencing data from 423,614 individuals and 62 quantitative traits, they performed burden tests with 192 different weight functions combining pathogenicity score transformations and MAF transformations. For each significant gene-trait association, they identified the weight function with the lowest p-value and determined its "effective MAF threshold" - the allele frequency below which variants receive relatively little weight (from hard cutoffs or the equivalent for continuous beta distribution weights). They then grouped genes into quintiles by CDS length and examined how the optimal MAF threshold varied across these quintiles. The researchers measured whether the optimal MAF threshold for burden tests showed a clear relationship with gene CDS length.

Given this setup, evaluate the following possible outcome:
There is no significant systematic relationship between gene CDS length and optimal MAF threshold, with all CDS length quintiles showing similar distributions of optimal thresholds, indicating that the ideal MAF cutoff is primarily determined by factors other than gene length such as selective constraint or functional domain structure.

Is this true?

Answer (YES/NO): NO